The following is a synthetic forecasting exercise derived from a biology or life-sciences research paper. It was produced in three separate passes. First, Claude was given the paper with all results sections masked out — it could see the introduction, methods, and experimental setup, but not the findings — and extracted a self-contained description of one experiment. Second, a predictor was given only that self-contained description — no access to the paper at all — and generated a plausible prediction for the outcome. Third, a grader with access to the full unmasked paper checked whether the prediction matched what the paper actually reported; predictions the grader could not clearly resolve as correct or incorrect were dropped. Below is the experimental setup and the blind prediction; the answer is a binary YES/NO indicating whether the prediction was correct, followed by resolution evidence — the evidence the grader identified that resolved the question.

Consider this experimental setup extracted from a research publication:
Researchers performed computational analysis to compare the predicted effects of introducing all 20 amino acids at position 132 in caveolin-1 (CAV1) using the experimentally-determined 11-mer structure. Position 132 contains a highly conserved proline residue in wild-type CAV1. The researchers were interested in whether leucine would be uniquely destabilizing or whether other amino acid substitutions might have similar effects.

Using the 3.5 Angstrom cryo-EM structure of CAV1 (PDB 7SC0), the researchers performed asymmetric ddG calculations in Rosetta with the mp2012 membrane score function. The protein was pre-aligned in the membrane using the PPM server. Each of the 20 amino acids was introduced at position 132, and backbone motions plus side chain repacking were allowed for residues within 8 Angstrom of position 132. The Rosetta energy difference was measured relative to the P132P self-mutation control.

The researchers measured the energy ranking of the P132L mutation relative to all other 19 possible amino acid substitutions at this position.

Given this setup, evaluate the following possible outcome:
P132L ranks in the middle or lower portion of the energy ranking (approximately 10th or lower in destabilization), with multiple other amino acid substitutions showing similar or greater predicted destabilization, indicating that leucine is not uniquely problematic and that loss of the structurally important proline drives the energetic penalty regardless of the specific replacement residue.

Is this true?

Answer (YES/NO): YES